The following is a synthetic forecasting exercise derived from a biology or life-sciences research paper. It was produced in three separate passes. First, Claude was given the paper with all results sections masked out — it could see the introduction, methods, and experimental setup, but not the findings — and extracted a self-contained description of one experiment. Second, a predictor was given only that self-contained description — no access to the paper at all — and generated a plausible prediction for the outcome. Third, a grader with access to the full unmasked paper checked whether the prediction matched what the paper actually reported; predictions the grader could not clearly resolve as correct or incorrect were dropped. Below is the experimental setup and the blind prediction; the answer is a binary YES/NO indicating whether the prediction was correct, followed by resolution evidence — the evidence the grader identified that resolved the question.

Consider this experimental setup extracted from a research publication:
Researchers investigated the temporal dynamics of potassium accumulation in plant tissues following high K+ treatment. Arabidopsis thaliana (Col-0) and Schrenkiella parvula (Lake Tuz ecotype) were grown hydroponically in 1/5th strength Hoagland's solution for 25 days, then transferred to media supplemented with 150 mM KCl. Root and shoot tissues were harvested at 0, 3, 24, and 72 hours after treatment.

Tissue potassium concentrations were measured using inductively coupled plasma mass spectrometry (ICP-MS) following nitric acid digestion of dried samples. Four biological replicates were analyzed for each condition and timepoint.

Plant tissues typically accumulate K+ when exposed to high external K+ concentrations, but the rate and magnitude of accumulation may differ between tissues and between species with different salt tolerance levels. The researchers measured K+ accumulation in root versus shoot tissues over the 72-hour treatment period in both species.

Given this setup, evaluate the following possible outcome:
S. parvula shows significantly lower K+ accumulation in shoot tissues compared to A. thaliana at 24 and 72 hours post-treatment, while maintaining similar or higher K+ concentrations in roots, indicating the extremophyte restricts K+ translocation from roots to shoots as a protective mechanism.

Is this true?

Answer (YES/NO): NO